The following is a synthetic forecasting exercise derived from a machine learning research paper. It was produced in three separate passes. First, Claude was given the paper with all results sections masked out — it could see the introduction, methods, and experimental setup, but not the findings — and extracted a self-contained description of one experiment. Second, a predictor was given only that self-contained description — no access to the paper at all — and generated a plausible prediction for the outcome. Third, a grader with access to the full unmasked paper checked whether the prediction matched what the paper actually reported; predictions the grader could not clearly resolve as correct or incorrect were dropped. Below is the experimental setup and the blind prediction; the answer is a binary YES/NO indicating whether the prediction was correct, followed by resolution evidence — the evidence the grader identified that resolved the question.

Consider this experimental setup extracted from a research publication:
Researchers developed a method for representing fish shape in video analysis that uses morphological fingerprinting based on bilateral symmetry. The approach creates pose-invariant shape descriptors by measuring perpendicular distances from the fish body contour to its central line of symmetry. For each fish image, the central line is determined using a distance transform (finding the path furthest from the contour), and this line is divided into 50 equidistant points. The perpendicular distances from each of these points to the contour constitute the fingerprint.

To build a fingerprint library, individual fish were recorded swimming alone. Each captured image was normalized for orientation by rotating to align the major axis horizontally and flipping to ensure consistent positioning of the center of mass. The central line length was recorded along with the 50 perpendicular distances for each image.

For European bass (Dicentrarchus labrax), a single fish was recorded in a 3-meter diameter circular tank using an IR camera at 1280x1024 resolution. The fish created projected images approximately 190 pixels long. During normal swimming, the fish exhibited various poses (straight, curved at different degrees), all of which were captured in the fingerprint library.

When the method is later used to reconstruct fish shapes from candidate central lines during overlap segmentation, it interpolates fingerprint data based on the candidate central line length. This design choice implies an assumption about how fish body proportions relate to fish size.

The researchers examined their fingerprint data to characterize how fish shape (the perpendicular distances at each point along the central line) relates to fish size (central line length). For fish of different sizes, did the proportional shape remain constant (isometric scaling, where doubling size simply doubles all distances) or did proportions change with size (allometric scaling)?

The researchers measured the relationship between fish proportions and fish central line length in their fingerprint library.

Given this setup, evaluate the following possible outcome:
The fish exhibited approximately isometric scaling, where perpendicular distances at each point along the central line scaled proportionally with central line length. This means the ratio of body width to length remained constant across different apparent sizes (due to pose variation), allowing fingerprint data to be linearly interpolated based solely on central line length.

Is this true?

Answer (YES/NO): NO